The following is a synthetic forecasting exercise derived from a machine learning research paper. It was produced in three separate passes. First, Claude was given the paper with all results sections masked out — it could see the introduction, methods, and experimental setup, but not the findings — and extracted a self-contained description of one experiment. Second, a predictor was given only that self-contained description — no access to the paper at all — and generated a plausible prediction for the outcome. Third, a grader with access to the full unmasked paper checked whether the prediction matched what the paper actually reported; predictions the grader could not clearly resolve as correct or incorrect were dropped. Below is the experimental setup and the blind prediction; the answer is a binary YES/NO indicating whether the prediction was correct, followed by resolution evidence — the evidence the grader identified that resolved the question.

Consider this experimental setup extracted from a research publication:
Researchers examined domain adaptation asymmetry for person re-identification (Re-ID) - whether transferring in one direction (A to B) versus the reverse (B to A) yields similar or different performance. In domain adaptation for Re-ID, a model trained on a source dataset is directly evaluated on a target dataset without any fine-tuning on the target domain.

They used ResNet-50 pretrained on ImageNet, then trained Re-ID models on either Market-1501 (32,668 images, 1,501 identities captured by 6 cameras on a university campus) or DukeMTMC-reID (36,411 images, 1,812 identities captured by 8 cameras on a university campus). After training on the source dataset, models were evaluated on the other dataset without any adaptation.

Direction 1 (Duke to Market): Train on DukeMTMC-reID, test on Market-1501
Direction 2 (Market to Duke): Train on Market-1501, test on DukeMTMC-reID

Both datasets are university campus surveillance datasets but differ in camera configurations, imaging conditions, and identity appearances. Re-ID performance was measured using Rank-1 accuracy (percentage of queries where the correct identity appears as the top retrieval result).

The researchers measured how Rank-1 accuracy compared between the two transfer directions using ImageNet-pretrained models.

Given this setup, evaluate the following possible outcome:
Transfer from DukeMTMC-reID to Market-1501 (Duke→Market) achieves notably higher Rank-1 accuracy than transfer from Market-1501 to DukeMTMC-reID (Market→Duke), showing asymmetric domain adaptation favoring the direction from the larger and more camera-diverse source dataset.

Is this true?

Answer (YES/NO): YES